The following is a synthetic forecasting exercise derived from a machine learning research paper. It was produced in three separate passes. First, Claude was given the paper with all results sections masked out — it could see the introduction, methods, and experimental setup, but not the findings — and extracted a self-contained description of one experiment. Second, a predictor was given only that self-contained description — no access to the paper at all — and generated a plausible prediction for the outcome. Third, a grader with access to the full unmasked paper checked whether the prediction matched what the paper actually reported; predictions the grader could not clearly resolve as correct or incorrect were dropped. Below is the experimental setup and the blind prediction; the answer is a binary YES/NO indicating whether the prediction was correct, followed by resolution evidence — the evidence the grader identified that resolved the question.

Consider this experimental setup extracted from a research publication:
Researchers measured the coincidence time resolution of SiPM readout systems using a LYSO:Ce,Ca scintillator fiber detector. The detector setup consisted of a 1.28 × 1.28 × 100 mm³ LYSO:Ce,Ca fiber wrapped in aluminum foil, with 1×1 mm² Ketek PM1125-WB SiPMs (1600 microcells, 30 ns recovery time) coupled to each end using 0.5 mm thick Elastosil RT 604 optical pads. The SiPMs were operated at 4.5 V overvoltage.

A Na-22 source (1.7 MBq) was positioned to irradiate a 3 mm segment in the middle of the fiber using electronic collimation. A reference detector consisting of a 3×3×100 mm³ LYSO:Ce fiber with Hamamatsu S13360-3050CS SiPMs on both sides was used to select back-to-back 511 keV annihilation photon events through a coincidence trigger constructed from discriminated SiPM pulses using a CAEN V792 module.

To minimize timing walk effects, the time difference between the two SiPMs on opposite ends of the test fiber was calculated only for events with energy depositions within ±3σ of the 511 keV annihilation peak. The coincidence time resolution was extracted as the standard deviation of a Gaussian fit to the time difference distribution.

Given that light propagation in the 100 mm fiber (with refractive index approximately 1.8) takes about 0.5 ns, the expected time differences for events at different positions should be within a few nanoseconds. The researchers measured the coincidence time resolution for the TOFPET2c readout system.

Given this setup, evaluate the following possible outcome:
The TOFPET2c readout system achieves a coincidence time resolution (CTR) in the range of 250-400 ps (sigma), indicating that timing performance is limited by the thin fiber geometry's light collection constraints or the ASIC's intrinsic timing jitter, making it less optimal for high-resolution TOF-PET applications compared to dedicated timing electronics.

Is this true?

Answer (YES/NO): NO